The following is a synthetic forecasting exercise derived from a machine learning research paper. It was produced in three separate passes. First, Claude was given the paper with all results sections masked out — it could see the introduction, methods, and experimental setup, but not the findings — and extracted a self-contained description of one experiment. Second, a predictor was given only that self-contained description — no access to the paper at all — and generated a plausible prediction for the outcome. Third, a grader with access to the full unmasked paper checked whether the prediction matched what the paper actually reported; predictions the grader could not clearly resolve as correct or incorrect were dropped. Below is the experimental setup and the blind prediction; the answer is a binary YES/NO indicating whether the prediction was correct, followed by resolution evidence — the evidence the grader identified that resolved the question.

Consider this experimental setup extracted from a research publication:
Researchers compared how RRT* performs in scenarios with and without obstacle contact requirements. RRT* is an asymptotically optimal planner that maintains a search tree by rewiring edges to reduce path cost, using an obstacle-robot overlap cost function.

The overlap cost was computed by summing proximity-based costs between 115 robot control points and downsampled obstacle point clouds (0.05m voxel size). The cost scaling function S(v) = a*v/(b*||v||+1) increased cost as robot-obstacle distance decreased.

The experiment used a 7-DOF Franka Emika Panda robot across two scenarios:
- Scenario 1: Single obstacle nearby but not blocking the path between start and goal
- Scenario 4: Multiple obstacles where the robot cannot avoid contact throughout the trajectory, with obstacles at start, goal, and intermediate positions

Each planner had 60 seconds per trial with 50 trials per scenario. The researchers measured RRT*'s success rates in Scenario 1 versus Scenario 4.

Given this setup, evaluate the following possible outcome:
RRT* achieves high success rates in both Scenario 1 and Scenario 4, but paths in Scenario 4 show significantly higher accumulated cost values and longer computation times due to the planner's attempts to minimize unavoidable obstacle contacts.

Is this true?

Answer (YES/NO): NO